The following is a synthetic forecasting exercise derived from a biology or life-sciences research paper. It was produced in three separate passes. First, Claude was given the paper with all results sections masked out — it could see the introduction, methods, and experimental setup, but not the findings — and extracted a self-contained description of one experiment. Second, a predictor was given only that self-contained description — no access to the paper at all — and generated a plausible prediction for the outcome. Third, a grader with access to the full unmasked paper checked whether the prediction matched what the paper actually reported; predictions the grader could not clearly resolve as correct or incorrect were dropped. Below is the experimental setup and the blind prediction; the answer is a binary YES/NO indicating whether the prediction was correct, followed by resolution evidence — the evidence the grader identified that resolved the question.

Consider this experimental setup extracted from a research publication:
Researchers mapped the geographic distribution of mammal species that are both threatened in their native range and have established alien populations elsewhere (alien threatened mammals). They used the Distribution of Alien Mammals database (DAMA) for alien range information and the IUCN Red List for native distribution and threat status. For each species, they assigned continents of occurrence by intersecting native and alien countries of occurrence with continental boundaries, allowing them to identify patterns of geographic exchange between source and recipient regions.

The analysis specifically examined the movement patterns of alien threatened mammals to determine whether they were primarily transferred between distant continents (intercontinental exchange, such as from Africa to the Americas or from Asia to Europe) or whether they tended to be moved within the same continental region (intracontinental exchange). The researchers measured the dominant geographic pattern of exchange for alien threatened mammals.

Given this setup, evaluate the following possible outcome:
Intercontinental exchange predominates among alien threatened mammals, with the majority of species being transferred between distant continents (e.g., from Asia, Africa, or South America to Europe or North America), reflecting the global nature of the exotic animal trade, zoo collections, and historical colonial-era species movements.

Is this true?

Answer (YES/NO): NO